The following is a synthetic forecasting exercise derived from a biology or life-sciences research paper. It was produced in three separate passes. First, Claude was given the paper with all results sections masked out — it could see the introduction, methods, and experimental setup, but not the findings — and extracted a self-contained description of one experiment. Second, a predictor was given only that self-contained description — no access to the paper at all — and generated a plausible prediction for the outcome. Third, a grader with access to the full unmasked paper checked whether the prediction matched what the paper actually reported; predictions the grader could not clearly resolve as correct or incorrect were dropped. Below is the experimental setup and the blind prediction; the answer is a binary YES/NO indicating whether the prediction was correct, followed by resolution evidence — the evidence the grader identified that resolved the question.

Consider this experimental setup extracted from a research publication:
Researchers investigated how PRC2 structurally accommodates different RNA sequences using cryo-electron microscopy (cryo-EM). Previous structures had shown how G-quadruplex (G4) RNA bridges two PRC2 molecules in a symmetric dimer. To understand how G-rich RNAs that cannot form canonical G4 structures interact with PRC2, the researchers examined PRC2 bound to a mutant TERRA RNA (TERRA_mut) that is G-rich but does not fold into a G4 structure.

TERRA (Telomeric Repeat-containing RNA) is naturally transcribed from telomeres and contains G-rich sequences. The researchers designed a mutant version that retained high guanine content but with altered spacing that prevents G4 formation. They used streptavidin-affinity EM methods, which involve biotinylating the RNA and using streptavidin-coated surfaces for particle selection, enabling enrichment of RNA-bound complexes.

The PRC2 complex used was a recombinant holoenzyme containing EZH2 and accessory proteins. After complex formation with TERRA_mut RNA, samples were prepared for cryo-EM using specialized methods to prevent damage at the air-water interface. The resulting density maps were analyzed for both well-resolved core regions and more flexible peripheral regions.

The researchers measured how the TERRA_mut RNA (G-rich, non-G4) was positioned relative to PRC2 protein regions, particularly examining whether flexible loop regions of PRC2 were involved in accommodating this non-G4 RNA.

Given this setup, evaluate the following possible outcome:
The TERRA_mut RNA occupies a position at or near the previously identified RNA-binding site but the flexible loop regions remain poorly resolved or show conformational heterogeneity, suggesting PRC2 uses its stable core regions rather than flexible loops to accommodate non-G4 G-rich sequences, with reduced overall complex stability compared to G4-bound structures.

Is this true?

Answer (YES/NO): NO